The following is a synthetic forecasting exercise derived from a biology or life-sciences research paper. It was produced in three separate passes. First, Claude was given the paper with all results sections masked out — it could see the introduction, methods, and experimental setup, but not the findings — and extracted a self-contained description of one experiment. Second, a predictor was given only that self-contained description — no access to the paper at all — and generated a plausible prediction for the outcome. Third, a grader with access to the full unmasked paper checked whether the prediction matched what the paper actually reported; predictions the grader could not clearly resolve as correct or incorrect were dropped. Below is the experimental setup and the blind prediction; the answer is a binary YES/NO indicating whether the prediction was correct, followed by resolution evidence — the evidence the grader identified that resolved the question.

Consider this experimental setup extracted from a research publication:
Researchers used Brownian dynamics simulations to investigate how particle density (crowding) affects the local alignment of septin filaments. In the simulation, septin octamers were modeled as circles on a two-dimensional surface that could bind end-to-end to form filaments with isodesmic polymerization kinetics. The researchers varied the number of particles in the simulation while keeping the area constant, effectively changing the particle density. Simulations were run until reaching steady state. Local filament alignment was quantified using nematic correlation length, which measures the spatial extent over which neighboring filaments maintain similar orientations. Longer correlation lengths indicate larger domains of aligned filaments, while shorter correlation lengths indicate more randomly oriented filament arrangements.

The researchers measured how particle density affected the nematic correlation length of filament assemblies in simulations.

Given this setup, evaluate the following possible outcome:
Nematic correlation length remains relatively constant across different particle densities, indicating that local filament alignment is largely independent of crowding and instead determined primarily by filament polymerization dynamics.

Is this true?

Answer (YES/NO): NO